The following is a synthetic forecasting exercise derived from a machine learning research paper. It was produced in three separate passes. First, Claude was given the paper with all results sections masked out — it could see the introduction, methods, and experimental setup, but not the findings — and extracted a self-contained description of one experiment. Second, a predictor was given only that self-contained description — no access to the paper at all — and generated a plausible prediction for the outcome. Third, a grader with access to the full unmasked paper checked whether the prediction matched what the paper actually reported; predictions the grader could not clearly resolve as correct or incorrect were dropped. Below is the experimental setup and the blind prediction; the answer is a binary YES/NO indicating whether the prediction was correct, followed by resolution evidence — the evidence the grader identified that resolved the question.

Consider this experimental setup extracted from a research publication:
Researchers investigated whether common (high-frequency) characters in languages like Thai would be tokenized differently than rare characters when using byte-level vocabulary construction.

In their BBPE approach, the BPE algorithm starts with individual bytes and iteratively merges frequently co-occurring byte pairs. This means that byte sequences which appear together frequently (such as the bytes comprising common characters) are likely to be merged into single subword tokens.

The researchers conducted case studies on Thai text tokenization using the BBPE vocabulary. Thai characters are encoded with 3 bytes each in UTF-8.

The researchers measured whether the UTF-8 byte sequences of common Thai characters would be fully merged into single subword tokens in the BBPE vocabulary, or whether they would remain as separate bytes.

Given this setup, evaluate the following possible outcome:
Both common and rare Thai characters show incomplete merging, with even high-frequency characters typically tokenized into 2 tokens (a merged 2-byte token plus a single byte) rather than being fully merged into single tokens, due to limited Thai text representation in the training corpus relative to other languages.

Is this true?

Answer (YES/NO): NO